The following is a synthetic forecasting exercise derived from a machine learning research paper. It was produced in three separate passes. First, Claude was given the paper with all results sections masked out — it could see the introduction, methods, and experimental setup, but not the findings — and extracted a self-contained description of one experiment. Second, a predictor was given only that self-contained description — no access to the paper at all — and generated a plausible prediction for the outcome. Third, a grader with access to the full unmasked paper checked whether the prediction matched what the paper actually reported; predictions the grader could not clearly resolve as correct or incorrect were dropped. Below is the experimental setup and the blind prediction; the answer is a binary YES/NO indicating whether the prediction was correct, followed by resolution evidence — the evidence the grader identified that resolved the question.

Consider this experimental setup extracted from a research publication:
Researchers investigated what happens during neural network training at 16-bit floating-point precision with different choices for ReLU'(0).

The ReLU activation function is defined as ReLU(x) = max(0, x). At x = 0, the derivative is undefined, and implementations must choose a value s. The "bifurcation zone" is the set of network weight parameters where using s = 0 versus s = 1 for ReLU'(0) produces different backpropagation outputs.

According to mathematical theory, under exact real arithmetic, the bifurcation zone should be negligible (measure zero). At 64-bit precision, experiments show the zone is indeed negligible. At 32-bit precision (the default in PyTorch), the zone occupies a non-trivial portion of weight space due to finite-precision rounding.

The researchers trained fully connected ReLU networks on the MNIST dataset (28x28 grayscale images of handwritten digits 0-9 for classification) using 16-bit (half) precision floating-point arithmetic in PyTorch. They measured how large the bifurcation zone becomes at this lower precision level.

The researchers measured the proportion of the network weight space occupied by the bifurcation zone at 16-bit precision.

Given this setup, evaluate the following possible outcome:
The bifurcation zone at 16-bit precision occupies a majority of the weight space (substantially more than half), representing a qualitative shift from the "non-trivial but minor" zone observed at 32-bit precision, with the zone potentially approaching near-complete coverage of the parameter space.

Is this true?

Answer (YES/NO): YES